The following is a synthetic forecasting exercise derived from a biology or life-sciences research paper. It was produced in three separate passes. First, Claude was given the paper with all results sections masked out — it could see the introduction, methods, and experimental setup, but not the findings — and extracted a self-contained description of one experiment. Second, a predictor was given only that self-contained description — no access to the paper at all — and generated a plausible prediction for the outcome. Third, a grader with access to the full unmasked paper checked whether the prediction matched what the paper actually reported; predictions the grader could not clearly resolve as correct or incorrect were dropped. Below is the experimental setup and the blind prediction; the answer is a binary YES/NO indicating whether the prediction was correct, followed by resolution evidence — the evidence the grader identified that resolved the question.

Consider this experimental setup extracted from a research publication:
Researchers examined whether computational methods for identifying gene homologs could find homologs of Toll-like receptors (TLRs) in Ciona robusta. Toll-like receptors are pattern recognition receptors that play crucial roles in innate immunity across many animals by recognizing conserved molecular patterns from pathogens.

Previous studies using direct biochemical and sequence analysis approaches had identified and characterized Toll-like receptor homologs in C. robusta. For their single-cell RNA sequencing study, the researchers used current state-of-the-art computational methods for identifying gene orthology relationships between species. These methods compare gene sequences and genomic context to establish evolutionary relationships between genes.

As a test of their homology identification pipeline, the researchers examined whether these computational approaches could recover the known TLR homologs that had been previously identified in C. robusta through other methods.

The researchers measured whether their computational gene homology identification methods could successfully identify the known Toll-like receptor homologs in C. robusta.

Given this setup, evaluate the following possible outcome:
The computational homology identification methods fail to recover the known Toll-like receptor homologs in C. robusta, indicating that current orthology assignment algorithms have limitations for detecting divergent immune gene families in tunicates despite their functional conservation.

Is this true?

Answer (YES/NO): YES